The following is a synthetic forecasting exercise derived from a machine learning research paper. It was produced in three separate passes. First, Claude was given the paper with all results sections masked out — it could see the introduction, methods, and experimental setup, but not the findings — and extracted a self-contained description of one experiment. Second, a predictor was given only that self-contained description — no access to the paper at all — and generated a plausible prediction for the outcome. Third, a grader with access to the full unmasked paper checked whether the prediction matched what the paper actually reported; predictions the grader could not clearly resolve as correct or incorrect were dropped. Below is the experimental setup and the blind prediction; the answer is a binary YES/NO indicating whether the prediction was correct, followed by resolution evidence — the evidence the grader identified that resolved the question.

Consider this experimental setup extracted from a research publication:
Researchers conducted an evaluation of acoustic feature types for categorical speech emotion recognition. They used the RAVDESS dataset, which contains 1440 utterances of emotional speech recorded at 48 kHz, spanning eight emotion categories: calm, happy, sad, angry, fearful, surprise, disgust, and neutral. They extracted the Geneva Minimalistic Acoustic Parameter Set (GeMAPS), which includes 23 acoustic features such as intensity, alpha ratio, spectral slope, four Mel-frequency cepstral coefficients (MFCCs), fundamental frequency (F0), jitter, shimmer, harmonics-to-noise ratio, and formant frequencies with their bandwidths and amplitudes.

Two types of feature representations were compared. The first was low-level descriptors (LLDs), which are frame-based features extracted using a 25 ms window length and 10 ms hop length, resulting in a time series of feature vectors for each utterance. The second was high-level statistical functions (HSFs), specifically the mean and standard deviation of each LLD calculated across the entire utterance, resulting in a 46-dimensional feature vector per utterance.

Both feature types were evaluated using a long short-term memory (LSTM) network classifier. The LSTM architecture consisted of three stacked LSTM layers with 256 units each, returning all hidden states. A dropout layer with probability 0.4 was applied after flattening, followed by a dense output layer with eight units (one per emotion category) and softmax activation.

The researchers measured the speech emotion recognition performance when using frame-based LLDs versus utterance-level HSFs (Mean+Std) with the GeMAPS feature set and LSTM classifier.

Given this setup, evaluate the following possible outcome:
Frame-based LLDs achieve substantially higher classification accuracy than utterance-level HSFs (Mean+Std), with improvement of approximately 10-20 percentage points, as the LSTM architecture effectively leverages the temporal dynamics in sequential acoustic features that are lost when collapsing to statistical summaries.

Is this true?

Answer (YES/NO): NO